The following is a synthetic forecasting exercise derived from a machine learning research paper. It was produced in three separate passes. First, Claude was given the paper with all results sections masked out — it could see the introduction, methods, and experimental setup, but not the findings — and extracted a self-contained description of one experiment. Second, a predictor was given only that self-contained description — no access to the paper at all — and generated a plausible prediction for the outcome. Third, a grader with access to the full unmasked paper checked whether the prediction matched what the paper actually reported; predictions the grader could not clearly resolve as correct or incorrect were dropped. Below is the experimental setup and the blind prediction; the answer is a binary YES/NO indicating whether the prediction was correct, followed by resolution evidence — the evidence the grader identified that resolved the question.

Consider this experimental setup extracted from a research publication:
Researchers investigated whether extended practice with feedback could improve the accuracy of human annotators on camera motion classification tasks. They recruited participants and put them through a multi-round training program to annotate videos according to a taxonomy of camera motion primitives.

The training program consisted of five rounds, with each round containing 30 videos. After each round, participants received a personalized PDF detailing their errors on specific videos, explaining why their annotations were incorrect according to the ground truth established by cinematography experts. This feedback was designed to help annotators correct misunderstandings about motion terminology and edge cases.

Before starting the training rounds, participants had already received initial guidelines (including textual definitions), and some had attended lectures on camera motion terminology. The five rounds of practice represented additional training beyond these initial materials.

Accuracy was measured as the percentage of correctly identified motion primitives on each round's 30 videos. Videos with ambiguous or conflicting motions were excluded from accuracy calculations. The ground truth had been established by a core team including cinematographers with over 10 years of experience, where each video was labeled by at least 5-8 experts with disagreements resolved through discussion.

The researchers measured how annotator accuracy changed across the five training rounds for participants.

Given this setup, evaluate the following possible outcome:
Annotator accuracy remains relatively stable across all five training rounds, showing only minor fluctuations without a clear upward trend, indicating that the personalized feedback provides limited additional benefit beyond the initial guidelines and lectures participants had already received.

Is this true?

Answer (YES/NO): NO